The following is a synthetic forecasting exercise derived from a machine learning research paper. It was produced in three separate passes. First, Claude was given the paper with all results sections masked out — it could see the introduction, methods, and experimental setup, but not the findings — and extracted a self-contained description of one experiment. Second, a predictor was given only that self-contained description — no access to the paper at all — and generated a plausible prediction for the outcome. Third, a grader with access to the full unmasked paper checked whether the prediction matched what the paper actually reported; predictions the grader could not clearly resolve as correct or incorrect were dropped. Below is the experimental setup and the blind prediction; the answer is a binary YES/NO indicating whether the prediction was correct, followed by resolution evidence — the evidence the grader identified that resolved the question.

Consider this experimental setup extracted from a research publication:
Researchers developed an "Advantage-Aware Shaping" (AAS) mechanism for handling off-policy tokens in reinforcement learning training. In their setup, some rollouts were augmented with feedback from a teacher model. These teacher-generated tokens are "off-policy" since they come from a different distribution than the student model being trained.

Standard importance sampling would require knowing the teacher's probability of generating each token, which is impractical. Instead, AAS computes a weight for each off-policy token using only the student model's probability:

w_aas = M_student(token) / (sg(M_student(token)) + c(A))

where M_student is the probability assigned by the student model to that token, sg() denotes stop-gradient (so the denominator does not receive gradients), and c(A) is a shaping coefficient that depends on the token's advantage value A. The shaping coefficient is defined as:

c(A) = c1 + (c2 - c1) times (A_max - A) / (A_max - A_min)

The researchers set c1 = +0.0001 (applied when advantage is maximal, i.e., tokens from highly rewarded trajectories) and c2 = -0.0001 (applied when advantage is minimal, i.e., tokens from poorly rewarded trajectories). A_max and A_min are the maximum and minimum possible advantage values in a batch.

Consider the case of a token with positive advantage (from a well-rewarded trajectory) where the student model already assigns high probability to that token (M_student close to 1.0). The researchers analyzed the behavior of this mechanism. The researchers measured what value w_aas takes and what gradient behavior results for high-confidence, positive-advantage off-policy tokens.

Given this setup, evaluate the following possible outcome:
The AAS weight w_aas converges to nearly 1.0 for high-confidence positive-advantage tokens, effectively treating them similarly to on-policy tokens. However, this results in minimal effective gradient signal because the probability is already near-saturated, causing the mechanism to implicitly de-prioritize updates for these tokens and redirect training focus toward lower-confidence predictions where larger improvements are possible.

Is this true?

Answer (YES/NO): NO